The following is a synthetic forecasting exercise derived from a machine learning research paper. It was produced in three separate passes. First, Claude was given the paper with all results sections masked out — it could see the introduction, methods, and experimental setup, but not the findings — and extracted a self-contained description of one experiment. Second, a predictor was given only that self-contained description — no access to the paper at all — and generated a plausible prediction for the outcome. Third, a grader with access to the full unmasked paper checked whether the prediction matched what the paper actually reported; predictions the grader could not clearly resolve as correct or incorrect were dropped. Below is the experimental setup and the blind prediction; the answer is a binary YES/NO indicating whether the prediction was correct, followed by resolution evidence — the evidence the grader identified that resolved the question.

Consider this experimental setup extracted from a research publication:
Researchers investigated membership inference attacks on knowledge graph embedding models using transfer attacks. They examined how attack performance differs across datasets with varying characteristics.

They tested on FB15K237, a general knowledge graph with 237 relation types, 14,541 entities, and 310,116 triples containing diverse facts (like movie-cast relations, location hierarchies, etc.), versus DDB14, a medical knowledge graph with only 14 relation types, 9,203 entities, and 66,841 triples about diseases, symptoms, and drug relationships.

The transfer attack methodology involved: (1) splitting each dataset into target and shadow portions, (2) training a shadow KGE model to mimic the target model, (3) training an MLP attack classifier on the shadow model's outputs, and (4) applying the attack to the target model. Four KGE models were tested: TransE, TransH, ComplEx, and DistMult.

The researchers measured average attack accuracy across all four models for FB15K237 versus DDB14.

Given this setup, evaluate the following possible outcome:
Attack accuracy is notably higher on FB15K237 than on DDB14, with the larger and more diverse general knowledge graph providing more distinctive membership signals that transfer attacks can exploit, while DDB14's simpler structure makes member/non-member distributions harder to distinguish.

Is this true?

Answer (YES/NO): NO